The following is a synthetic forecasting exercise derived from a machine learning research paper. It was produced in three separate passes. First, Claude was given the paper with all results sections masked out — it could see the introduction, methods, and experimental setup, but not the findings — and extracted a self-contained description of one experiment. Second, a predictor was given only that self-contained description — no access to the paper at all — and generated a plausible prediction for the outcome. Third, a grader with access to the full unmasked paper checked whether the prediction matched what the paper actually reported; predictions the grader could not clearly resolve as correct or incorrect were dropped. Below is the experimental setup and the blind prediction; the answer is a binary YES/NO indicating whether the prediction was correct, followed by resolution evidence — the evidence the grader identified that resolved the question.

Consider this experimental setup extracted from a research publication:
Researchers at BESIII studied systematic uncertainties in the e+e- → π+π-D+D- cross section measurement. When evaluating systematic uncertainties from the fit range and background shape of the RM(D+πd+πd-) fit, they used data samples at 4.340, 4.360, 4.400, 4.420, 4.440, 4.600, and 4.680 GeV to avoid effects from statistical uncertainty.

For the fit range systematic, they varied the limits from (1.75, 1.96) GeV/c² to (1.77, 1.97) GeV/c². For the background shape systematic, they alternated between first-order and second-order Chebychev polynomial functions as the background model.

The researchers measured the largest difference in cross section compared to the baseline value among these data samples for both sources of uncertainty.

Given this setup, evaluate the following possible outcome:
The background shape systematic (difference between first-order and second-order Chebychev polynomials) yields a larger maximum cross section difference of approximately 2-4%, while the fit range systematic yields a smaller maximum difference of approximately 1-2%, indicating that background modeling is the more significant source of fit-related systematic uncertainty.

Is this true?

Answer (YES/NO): NO